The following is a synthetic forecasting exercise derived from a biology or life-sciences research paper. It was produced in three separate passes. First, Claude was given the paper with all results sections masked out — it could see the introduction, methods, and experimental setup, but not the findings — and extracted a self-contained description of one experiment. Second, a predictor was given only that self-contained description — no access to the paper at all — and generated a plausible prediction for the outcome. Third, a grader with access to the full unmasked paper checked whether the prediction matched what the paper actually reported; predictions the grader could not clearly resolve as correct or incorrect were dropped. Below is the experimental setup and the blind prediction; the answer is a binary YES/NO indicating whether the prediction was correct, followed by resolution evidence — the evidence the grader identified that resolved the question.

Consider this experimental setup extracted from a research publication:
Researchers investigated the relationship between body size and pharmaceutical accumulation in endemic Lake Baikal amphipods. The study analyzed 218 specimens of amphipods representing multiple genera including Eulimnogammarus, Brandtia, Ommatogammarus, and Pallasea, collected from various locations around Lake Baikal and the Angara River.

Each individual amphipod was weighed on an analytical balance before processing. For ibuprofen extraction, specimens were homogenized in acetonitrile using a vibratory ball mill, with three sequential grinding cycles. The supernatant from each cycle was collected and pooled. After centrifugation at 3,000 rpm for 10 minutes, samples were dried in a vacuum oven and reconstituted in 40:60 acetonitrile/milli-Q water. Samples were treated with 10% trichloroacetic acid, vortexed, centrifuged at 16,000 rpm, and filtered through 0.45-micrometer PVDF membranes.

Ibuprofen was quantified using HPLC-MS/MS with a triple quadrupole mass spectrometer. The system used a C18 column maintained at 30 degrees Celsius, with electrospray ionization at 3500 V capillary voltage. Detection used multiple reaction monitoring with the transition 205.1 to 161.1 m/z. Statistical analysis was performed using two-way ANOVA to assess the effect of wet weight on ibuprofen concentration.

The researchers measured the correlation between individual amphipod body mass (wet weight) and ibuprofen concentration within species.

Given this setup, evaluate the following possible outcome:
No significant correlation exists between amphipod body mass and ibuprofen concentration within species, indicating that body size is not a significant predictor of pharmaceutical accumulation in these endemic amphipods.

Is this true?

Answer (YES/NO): NO